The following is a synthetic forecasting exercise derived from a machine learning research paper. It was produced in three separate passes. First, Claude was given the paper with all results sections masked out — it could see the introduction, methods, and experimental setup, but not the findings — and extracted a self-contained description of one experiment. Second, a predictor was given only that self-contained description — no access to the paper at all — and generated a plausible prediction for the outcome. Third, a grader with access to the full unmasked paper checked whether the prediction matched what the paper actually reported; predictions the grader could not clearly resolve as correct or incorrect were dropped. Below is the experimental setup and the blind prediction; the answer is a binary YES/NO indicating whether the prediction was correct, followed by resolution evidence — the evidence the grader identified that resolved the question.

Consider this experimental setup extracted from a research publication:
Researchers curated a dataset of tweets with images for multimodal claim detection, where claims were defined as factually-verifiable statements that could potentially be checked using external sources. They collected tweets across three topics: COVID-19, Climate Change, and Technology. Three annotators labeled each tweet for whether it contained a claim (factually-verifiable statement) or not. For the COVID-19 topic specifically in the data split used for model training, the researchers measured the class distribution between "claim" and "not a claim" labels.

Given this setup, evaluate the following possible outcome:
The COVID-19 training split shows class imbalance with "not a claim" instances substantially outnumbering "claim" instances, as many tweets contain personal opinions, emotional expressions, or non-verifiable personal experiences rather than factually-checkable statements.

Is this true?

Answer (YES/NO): NO